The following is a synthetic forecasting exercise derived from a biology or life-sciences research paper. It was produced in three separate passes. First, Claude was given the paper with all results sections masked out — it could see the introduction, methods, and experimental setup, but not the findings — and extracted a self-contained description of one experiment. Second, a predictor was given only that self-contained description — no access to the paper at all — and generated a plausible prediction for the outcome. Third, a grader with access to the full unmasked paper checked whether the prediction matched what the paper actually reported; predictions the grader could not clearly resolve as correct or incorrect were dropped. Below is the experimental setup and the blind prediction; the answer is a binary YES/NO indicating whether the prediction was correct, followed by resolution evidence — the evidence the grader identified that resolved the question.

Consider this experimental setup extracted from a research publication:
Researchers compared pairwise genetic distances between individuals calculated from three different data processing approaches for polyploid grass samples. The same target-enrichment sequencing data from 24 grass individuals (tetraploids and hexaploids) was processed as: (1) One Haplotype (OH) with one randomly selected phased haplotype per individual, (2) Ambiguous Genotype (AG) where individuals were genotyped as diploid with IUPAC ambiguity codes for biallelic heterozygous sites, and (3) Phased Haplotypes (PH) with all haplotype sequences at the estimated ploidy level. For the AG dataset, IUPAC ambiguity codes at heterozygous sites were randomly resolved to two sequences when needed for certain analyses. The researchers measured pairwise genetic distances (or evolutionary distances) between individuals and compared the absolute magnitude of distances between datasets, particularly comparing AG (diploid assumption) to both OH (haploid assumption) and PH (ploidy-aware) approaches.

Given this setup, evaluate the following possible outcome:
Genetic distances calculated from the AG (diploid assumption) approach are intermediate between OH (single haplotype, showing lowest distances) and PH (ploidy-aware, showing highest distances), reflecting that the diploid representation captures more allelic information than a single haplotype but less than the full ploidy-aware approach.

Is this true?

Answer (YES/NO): NO